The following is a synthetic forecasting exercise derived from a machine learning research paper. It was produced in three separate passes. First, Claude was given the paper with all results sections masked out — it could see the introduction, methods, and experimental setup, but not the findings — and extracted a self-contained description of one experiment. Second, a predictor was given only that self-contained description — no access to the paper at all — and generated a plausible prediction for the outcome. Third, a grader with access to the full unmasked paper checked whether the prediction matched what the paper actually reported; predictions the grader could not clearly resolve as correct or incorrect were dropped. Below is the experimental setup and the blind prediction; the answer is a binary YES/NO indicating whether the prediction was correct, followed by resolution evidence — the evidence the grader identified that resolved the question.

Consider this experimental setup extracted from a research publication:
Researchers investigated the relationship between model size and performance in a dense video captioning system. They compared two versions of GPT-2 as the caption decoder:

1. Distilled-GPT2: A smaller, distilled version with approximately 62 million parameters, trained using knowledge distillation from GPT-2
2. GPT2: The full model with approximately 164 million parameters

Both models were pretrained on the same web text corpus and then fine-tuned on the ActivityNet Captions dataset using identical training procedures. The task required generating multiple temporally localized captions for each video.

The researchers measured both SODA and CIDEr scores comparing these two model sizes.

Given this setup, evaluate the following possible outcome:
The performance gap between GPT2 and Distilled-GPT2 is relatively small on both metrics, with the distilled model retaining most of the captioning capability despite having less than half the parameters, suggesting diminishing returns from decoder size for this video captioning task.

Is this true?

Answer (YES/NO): NO